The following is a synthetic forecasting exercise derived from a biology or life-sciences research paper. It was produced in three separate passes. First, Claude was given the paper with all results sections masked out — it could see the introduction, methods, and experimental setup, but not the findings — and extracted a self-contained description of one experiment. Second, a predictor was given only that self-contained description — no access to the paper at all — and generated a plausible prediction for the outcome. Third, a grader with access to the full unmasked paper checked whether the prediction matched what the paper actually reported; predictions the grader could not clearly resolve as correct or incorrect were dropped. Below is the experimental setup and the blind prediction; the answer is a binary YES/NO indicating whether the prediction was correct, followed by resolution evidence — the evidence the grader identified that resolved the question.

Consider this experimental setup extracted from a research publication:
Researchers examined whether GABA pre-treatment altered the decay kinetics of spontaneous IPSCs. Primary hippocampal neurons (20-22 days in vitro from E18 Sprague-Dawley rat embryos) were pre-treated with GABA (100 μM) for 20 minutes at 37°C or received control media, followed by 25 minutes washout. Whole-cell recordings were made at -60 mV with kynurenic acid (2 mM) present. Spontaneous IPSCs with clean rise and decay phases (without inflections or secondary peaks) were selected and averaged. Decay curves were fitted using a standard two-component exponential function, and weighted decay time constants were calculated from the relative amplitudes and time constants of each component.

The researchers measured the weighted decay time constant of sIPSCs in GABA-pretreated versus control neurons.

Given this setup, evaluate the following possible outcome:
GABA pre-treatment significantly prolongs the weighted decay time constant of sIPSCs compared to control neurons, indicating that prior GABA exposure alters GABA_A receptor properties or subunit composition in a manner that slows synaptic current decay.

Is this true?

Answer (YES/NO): NO